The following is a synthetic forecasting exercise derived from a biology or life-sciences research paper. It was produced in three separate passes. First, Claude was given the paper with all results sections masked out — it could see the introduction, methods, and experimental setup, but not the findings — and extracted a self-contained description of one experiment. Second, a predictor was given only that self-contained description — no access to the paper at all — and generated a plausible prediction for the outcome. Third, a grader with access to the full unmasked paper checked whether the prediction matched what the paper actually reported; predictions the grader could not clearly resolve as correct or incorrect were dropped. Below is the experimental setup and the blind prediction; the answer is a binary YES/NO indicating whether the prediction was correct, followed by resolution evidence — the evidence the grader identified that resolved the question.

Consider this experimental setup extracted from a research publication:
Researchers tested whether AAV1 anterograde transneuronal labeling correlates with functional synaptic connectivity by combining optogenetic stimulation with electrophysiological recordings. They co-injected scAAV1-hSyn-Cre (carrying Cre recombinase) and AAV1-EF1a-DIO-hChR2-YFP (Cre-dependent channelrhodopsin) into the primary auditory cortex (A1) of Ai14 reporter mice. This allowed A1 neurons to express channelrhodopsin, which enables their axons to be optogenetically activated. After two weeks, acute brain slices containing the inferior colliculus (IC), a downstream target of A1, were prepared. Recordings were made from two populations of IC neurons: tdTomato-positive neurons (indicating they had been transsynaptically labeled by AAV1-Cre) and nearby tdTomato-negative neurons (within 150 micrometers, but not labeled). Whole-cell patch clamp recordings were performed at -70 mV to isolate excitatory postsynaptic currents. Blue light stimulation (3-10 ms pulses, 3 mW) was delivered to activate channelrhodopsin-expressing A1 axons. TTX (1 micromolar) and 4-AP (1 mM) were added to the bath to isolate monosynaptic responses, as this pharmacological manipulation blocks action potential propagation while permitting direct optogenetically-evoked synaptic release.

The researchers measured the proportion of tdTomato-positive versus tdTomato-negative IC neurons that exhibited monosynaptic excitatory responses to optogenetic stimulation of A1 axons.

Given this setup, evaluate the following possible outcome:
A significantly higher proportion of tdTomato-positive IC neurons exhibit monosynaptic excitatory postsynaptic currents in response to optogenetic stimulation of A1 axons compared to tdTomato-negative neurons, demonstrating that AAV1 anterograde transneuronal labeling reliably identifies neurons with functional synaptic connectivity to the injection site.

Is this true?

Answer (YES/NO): YES